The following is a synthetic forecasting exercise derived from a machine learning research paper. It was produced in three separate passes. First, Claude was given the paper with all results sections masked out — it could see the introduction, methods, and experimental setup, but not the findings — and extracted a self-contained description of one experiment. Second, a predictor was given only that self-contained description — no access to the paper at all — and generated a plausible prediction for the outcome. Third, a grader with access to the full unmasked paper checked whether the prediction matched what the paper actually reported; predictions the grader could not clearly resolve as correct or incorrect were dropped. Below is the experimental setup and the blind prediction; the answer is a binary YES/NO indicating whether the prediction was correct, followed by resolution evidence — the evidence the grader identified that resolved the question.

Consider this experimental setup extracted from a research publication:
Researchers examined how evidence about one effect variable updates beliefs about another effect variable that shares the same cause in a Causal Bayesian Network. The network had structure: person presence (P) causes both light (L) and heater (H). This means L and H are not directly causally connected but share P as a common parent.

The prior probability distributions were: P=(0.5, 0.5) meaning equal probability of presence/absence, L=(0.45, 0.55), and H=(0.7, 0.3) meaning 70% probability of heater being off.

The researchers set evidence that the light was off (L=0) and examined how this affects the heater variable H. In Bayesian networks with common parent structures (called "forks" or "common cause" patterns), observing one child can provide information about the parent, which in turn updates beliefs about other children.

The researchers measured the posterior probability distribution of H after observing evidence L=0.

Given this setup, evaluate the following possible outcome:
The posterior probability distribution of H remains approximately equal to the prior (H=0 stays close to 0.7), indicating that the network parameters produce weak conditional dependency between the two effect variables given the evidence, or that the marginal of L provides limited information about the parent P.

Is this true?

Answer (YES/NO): NO